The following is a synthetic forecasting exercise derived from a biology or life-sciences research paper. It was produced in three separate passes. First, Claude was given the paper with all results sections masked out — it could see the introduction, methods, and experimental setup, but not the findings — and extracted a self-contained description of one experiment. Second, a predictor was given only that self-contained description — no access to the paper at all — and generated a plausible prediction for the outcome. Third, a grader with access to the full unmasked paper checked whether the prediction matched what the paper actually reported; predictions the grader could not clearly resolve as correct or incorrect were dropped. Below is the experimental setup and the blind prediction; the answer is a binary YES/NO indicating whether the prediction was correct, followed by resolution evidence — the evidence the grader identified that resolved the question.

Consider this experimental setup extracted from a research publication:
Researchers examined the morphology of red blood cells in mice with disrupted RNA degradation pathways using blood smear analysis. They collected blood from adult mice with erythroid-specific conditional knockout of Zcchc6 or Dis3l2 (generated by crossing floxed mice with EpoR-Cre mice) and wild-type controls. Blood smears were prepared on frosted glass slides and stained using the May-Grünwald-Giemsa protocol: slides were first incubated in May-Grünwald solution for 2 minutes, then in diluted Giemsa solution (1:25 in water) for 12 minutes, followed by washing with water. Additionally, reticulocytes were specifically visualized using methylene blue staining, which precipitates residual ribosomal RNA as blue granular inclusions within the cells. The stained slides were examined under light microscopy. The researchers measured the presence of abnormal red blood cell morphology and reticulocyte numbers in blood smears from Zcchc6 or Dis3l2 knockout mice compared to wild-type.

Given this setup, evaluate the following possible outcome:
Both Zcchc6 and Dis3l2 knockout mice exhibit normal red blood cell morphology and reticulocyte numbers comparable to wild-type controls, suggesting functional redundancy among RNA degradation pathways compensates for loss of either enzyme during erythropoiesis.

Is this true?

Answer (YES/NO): NO